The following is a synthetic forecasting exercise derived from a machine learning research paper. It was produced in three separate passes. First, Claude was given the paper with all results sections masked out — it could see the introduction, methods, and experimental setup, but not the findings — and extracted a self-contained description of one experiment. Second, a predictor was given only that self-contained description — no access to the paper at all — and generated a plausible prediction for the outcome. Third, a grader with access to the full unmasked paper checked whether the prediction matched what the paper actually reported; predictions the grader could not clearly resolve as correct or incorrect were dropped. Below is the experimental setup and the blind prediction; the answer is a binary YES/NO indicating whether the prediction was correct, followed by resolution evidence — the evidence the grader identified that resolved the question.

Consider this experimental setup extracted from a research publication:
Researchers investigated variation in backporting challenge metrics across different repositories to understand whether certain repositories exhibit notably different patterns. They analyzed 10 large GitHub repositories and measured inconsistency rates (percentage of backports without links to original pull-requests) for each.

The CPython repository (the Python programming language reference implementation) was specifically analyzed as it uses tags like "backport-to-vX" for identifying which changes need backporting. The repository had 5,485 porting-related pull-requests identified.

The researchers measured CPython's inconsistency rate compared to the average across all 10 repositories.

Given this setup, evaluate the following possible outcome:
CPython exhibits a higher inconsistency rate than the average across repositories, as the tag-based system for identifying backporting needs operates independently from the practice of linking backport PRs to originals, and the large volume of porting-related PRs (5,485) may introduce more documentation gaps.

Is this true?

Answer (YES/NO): YES